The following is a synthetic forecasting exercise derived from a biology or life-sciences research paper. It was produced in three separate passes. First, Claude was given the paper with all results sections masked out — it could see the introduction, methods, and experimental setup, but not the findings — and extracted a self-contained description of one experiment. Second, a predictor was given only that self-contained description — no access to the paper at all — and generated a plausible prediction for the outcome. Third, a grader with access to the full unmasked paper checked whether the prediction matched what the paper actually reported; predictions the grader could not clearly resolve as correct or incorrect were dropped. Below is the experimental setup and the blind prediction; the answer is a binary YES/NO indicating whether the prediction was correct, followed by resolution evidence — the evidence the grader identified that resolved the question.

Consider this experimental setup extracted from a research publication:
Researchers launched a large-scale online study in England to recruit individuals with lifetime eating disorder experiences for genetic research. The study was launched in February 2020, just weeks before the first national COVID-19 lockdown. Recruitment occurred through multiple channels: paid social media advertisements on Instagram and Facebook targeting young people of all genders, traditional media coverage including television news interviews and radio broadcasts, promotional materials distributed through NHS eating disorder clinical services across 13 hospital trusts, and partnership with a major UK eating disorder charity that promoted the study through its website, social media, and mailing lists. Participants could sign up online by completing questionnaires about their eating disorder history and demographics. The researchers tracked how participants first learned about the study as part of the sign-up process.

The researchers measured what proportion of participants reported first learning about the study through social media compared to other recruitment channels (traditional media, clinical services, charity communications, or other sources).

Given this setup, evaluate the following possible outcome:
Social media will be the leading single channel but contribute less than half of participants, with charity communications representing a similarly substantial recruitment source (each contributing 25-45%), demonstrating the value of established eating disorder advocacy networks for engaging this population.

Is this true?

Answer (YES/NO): NO